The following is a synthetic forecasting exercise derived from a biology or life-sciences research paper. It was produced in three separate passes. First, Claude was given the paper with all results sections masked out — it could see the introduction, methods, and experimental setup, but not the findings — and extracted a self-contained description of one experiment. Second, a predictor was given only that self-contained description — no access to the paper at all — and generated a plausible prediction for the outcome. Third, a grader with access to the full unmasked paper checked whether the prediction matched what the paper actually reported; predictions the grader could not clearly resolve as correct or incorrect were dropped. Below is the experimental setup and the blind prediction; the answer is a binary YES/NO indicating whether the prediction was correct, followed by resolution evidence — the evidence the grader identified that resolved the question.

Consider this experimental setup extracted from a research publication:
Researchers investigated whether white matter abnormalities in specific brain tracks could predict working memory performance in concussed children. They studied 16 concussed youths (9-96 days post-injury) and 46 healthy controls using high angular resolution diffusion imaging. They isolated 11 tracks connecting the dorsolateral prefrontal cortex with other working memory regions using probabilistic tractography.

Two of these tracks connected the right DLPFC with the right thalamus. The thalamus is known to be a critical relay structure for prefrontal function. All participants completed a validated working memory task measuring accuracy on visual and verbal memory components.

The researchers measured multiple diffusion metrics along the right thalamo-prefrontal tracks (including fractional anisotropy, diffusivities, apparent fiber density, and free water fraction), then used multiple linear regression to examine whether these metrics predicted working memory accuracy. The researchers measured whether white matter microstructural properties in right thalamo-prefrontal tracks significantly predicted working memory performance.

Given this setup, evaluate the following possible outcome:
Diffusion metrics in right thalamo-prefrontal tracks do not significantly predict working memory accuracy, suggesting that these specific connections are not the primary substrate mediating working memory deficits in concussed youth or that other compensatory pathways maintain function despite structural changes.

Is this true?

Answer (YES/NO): NO